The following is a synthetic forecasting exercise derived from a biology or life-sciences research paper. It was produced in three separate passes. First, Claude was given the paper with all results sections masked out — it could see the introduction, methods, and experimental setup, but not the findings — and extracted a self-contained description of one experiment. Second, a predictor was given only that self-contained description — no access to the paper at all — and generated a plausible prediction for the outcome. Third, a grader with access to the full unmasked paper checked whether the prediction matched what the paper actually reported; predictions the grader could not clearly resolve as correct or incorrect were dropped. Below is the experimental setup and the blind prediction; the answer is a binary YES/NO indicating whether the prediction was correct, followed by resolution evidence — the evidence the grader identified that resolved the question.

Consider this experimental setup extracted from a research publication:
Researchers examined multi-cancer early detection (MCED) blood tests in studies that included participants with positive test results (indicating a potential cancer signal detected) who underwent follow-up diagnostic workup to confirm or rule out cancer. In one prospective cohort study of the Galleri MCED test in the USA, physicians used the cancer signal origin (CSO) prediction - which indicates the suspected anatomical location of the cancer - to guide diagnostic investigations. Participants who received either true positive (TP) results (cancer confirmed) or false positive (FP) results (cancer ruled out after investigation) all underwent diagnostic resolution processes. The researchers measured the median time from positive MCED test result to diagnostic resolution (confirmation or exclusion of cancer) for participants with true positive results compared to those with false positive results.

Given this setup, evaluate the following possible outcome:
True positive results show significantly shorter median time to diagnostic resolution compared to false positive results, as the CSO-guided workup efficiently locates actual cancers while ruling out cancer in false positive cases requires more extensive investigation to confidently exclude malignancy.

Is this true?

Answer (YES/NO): YES